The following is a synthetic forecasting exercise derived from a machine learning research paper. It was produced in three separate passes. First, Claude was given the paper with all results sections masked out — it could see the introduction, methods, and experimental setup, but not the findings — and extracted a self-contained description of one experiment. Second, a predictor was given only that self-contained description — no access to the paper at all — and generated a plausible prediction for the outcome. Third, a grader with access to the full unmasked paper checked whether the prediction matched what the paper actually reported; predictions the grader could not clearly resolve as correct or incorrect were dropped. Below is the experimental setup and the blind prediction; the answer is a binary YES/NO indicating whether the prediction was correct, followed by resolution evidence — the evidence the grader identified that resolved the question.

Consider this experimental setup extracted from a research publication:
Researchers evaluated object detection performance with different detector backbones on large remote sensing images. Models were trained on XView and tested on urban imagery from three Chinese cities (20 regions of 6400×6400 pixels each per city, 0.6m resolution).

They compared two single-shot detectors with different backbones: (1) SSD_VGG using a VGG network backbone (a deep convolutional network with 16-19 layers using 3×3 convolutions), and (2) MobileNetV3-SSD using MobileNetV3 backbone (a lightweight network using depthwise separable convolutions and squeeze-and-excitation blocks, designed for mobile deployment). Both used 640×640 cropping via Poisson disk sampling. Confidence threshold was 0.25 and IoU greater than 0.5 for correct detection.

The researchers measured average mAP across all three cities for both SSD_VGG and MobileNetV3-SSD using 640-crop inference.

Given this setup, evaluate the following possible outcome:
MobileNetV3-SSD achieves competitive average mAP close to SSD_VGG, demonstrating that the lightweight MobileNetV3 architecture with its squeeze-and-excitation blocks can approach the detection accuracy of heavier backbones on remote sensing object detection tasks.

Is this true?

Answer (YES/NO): NO